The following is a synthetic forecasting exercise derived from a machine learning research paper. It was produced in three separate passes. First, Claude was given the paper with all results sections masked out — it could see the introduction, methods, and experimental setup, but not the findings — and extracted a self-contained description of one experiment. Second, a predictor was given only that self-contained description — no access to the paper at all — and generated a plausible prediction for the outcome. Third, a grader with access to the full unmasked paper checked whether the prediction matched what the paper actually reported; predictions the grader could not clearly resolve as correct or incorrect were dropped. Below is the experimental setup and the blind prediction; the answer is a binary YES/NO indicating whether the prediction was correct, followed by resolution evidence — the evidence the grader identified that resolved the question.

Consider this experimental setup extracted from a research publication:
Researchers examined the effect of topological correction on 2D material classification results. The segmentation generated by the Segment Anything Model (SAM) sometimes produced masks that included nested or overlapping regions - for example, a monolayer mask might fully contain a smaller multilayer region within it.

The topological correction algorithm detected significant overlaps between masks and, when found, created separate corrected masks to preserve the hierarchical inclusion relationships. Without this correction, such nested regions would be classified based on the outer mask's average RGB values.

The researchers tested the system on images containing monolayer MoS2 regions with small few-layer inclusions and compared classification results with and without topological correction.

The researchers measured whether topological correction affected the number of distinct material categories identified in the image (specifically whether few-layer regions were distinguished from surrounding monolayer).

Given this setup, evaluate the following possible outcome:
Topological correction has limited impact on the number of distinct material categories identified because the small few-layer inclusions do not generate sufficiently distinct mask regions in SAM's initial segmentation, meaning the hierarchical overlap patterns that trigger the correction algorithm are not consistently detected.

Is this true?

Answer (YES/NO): NO